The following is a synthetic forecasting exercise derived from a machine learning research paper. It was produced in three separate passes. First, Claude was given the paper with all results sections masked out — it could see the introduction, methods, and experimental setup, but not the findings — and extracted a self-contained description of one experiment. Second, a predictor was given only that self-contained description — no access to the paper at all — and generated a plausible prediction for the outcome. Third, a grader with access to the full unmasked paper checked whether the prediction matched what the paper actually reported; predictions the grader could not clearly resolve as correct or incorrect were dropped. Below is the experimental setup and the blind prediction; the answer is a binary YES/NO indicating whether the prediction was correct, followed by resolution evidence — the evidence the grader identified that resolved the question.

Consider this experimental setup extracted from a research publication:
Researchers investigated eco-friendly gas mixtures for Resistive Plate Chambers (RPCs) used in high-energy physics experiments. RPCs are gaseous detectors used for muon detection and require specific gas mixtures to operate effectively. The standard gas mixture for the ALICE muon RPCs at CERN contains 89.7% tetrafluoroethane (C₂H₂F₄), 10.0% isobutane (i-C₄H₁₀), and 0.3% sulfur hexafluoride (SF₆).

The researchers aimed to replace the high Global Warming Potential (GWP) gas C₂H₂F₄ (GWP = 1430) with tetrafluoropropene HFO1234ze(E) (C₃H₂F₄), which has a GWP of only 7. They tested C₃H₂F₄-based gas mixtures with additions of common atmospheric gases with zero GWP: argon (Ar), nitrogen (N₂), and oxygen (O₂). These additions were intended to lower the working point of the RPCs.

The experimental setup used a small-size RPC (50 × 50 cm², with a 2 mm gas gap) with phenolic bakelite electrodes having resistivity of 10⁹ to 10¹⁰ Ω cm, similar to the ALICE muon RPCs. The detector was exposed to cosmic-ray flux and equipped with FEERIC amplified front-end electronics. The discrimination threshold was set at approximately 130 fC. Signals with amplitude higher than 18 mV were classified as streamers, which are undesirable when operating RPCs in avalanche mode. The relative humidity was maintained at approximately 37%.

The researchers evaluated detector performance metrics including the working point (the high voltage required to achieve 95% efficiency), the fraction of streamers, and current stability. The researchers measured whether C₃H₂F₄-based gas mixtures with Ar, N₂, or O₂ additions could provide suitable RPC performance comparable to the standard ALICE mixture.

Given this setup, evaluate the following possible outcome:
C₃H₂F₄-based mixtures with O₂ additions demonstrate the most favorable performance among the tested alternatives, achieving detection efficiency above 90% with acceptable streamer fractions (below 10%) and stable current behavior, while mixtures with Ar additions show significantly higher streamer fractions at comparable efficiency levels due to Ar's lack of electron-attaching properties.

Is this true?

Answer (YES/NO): NO